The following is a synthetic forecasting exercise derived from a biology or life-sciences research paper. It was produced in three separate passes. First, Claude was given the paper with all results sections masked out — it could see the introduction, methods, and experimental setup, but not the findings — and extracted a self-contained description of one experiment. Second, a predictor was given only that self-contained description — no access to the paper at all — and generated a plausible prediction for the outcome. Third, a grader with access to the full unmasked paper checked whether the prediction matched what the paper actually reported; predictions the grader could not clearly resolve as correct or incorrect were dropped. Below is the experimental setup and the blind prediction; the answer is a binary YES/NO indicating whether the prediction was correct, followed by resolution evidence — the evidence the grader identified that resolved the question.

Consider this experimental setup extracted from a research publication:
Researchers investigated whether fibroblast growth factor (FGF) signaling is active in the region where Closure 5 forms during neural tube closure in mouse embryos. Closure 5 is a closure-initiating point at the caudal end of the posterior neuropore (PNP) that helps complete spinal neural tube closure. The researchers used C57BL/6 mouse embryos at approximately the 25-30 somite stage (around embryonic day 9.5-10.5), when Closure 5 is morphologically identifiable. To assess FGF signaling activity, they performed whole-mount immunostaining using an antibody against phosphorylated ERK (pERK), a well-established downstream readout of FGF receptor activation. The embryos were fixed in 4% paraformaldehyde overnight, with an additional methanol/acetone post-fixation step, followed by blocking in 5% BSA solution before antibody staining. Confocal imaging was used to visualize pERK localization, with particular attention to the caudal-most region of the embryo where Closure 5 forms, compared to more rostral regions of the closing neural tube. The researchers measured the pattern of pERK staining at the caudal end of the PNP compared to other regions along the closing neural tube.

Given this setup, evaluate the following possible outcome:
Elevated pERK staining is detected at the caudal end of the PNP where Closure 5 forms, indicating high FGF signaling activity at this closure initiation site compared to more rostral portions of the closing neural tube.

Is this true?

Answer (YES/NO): YES